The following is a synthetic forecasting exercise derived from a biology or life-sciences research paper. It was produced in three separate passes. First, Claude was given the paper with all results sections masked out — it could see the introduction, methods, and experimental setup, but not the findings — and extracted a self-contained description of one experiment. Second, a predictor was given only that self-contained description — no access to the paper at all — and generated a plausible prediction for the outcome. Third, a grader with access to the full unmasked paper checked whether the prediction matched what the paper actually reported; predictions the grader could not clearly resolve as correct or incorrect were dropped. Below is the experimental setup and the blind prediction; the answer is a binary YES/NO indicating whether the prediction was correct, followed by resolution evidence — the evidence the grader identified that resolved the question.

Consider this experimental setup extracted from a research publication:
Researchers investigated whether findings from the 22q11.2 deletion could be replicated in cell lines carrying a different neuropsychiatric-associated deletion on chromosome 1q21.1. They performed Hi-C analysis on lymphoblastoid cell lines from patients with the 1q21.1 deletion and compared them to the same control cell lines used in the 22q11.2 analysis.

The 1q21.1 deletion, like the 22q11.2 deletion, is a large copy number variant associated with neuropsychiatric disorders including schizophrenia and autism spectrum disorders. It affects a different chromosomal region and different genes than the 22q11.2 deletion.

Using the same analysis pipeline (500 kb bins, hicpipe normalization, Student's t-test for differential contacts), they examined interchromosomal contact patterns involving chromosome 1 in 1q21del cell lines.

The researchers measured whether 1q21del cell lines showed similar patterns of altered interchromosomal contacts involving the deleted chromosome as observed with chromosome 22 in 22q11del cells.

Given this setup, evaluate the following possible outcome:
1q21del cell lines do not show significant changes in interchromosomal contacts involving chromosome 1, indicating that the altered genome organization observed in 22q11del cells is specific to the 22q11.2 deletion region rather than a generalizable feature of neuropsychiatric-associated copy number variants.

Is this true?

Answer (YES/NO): NO